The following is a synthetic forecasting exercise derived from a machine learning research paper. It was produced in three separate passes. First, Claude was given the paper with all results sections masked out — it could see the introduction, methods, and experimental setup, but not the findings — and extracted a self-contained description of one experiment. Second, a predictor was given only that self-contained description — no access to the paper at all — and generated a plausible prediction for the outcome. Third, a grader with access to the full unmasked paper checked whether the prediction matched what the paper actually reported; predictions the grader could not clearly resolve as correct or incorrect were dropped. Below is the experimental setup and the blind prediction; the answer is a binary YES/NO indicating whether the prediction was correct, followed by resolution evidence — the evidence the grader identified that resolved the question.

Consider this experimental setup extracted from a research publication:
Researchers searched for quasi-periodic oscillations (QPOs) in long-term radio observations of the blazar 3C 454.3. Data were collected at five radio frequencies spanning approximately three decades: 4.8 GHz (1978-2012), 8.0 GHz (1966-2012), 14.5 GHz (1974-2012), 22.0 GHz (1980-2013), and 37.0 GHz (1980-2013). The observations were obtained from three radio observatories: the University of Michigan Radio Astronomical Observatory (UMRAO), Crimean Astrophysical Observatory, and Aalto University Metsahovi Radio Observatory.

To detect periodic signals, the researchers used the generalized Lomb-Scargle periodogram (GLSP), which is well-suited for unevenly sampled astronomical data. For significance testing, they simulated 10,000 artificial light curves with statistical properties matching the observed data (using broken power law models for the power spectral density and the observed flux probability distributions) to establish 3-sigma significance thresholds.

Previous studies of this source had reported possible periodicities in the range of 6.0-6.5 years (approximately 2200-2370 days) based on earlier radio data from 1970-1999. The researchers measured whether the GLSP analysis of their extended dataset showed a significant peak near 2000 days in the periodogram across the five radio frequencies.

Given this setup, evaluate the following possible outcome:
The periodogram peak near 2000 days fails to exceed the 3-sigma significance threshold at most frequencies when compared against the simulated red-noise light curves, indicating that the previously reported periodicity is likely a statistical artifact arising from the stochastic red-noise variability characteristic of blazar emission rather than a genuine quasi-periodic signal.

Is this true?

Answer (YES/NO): NO